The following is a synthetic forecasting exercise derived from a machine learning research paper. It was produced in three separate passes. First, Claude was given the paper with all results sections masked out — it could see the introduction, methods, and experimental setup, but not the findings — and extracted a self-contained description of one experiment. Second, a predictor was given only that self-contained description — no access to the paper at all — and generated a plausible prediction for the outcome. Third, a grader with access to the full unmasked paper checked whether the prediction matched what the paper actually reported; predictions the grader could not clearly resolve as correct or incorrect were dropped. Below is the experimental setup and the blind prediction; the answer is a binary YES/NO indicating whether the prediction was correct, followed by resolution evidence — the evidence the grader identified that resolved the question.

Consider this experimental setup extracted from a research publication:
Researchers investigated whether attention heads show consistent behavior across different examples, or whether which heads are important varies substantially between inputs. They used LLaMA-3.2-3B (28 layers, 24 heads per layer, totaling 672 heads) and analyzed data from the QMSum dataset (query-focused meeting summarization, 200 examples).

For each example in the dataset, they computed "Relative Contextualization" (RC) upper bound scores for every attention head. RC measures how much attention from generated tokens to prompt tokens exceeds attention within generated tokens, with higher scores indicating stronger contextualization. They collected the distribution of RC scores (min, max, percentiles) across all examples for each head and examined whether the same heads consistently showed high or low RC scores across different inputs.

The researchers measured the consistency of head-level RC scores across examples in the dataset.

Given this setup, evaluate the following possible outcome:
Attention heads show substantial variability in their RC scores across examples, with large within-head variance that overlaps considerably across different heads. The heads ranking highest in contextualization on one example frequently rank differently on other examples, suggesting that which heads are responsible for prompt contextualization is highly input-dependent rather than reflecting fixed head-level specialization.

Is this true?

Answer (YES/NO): NO